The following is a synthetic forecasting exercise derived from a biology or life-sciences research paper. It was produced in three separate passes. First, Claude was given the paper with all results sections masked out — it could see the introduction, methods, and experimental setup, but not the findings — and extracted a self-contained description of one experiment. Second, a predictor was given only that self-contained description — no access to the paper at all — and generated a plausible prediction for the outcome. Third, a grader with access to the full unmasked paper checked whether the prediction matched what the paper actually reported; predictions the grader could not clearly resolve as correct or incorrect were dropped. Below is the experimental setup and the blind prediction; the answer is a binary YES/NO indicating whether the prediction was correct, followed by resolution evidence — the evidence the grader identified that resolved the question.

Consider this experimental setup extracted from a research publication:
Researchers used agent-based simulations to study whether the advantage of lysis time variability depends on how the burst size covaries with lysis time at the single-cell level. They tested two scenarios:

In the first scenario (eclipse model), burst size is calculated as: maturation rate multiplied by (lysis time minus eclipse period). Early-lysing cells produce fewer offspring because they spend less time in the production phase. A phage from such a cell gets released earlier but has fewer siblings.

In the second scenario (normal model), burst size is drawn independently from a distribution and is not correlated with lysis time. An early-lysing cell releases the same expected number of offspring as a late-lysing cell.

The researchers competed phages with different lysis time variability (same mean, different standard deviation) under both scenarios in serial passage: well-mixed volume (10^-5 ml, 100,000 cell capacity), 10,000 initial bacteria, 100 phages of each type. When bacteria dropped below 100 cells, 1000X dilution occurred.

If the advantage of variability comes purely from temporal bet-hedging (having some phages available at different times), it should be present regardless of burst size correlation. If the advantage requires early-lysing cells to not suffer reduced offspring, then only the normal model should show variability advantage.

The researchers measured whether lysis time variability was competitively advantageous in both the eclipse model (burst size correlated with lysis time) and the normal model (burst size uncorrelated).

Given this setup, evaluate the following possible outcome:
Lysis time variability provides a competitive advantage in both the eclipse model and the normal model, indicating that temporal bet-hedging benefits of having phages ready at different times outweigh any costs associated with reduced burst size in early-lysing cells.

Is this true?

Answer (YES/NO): YES